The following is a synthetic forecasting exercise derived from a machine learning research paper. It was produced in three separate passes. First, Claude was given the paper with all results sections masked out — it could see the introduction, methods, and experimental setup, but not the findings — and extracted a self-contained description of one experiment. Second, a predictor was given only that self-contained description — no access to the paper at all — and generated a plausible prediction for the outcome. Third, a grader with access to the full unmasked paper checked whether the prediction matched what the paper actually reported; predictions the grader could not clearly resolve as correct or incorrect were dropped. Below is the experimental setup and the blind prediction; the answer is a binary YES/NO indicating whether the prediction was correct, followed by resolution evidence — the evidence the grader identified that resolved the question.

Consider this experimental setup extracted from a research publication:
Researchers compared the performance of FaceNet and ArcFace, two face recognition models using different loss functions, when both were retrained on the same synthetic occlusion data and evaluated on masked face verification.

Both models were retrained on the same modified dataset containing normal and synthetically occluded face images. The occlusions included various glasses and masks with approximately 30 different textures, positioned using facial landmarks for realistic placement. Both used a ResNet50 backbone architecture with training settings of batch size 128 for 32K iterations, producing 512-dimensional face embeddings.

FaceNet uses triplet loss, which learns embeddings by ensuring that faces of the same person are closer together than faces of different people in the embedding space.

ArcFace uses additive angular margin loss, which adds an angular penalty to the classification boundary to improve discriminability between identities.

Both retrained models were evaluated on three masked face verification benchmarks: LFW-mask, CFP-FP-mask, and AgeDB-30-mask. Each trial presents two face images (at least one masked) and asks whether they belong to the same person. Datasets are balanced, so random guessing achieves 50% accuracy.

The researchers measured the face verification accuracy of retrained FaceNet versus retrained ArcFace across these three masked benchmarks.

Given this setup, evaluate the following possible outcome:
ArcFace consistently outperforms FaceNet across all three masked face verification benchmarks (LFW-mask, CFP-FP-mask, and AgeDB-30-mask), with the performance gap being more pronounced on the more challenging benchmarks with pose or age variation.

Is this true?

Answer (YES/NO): YES